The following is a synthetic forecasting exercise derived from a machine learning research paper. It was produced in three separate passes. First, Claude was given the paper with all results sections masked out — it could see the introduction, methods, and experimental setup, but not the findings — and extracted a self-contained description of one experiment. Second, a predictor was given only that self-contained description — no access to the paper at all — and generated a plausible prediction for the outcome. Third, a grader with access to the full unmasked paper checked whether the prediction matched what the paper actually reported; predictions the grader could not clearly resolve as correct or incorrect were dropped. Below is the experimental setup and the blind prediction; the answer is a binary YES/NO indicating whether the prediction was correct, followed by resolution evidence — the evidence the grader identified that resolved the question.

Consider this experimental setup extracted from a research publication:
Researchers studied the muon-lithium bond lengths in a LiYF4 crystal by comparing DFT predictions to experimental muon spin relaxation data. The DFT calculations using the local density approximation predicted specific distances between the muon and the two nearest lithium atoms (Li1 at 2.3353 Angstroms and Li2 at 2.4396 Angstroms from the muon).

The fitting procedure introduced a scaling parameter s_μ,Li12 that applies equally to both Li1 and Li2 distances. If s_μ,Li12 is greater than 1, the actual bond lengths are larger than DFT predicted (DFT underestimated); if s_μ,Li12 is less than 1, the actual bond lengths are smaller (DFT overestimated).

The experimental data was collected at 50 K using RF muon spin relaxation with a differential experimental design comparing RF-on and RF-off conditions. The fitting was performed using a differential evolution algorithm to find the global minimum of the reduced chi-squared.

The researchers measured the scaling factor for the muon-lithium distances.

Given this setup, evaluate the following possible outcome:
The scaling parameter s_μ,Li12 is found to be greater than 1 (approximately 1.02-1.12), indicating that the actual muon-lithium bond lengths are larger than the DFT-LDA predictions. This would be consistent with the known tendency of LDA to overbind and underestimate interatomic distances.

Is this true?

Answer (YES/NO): NO